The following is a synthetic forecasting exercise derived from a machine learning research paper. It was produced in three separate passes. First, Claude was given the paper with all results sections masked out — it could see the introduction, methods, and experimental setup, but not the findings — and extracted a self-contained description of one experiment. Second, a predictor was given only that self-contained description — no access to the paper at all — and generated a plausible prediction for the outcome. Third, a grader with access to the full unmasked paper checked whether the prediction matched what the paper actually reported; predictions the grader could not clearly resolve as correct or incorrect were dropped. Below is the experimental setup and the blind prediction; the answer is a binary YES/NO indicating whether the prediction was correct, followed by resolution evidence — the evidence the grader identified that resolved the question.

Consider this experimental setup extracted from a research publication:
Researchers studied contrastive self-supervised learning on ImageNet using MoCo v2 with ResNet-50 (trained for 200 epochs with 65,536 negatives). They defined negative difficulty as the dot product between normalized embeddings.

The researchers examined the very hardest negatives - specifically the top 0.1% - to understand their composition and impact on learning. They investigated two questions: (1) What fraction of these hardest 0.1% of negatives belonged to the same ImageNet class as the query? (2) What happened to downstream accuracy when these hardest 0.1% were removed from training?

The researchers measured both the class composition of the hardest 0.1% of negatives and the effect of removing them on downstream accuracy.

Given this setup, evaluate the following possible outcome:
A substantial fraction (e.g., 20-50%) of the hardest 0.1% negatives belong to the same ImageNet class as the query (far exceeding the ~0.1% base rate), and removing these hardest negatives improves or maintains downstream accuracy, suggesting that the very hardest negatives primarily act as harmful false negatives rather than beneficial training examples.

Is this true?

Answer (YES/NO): YES